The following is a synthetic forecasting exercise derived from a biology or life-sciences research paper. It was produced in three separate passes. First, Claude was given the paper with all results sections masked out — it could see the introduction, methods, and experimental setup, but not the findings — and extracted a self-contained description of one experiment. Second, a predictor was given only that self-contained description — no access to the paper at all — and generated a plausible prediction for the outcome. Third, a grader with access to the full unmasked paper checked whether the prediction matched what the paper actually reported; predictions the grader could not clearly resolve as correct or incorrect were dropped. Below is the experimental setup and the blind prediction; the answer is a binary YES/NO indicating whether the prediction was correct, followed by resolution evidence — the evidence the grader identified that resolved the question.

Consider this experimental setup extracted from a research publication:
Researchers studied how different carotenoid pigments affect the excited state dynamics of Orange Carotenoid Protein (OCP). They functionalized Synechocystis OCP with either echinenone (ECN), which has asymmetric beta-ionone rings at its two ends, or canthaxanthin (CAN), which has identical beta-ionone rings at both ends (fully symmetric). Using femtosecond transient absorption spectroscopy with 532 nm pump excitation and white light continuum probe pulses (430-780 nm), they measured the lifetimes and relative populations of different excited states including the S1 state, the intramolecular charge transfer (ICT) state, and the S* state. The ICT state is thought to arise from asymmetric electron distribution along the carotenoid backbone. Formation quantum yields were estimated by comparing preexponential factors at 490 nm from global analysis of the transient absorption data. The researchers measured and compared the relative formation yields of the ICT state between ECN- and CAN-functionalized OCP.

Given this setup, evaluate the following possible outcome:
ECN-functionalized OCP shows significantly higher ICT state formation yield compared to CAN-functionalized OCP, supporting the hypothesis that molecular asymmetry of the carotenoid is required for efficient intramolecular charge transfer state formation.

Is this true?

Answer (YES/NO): YES